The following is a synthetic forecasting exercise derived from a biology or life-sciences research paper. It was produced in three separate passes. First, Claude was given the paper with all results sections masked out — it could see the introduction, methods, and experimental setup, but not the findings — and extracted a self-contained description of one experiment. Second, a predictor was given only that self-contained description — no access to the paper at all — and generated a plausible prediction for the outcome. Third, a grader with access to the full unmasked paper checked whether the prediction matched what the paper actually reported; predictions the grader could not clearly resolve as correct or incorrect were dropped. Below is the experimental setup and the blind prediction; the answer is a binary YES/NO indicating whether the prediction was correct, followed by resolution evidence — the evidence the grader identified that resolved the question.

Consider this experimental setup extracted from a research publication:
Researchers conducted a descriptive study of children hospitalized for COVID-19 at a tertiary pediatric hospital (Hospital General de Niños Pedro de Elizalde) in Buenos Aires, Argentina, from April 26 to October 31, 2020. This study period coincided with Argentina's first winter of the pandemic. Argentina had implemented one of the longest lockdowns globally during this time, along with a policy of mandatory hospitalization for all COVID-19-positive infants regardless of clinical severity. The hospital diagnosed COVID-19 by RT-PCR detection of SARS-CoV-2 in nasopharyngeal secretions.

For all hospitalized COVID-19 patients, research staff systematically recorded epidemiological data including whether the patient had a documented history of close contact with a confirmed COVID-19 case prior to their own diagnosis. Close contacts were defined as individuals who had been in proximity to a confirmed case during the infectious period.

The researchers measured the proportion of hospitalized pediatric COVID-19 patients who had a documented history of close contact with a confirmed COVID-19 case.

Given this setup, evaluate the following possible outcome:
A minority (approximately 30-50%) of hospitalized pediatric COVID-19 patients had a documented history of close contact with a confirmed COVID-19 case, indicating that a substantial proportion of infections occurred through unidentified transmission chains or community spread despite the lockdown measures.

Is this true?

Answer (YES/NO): NO